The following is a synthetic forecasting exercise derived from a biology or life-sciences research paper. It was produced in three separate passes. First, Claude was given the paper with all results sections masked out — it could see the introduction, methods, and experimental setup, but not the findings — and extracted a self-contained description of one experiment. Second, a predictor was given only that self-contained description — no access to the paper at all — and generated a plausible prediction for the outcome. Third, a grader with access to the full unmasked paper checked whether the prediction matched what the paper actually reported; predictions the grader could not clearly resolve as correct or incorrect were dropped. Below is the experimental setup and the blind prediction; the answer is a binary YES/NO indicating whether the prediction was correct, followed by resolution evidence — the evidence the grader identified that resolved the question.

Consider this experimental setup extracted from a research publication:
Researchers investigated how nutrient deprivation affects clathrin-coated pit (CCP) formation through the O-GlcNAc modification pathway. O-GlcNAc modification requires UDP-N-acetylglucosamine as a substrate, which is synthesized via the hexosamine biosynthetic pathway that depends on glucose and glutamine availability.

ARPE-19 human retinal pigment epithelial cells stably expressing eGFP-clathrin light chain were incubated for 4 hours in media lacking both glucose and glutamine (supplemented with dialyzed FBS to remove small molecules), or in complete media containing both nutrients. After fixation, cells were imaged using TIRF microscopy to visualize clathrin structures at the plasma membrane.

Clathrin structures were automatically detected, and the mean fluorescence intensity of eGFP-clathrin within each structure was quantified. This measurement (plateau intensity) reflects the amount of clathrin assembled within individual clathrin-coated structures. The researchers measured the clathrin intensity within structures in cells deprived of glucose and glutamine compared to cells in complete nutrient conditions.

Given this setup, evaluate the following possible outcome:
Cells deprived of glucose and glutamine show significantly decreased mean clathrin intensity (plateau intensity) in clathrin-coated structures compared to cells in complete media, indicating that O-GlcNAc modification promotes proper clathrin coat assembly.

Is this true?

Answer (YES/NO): NO